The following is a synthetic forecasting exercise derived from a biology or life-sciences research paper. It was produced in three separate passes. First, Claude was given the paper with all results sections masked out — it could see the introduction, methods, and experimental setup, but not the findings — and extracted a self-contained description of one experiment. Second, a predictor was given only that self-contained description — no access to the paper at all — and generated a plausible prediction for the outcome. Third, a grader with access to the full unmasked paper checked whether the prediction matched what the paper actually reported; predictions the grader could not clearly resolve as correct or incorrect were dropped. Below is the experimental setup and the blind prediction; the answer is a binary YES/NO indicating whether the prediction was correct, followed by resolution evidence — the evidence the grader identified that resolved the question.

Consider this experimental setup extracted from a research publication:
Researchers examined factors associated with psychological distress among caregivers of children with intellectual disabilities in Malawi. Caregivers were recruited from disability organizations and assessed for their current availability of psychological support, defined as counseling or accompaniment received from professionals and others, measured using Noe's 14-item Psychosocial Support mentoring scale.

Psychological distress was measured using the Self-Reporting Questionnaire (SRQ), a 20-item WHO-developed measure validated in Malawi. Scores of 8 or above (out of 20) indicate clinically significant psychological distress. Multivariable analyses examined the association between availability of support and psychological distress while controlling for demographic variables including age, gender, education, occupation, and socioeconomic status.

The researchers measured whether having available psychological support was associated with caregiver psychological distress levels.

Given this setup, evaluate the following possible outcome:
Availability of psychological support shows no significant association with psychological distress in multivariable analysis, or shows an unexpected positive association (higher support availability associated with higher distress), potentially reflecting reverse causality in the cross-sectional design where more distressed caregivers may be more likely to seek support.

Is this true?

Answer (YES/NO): NO